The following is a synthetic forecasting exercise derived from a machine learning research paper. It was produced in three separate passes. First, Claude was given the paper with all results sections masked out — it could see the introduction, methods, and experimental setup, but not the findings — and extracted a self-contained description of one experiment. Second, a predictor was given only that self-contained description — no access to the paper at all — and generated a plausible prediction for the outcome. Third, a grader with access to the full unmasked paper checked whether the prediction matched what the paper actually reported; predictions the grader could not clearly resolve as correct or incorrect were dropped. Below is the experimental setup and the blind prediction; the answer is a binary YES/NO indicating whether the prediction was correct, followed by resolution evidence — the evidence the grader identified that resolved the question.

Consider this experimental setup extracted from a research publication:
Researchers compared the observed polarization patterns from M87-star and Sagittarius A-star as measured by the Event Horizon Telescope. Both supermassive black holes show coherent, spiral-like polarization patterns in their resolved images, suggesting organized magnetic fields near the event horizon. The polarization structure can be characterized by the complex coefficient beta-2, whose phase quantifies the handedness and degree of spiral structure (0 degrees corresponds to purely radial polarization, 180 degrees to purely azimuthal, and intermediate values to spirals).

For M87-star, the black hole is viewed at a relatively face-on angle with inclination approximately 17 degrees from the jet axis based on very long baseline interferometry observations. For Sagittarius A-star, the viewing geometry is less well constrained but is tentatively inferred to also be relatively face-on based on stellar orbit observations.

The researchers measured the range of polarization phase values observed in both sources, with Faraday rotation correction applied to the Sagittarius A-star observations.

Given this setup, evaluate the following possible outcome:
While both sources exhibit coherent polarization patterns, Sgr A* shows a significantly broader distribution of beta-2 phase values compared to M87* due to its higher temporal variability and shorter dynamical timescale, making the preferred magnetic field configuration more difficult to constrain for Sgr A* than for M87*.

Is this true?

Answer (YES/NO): NO